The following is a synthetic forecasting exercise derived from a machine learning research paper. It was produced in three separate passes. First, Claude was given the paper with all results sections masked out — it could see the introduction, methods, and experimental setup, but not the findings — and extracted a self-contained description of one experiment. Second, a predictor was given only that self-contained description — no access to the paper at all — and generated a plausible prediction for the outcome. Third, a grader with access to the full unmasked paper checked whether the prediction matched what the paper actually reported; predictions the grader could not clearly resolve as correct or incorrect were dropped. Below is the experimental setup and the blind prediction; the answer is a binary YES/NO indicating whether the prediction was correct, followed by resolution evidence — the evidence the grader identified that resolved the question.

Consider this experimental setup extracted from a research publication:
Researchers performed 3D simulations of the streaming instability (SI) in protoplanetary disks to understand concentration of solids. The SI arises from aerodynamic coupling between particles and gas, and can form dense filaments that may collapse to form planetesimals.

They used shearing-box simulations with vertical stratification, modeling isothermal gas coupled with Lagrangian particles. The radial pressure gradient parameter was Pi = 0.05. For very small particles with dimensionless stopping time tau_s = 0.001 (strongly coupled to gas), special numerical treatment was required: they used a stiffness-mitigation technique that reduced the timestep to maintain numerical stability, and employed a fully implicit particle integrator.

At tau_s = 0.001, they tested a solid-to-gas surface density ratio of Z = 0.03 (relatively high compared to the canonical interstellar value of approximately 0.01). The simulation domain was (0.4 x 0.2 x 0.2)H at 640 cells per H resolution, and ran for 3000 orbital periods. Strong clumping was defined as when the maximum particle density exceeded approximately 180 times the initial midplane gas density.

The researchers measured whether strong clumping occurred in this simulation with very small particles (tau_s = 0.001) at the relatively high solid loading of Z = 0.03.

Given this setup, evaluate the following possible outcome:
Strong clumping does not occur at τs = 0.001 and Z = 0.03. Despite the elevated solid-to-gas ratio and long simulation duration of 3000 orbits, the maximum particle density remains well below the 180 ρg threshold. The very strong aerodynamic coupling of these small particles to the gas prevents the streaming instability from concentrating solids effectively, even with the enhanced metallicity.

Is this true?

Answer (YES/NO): YES